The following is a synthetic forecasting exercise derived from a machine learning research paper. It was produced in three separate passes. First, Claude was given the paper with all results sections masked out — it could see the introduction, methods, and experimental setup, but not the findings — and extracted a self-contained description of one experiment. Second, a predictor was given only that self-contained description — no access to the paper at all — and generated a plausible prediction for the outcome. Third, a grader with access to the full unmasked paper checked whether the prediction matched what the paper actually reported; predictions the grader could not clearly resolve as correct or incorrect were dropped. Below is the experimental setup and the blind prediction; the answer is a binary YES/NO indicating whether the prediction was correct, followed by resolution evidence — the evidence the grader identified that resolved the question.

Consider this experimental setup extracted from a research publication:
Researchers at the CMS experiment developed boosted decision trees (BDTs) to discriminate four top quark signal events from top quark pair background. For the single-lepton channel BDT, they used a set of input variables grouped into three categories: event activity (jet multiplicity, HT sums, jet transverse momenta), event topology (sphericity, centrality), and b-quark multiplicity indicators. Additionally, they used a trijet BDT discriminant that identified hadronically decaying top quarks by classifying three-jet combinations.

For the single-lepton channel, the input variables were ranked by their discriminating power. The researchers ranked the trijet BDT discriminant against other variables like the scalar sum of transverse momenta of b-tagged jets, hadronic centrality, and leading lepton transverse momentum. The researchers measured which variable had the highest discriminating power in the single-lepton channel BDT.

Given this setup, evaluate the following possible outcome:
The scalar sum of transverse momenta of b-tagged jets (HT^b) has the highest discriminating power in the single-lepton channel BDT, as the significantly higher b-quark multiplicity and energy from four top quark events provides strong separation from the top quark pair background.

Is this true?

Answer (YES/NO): NO